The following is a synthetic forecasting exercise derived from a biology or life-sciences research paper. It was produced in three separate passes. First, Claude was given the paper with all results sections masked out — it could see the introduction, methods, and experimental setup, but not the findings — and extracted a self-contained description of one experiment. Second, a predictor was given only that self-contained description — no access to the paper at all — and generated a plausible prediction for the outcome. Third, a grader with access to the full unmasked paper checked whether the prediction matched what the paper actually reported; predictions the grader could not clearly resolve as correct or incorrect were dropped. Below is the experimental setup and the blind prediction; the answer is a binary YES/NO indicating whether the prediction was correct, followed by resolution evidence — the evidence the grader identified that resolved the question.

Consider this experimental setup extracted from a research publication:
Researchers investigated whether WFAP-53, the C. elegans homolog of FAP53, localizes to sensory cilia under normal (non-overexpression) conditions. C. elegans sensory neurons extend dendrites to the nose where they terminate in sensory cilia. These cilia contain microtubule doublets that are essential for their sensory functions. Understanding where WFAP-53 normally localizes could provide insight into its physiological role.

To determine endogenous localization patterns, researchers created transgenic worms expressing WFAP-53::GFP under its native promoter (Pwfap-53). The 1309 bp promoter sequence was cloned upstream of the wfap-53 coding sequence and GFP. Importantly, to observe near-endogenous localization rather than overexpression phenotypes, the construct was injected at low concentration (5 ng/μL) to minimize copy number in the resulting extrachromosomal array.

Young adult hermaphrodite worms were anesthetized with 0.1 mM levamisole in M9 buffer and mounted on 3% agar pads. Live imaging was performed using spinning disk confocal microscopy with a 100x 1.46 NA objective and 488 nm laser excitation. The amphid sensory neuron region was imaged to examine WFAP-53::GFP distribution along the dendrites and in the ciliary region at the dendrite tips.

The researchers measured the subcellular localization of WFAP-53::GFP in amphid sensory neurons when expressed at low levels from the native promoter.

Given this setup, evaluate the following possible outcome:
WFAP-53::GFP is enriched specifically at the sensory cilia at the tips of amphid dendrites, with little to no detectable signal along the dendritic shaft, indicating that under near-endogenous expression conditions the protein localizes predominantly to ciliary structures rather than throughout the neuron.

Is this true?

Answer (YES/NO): YES